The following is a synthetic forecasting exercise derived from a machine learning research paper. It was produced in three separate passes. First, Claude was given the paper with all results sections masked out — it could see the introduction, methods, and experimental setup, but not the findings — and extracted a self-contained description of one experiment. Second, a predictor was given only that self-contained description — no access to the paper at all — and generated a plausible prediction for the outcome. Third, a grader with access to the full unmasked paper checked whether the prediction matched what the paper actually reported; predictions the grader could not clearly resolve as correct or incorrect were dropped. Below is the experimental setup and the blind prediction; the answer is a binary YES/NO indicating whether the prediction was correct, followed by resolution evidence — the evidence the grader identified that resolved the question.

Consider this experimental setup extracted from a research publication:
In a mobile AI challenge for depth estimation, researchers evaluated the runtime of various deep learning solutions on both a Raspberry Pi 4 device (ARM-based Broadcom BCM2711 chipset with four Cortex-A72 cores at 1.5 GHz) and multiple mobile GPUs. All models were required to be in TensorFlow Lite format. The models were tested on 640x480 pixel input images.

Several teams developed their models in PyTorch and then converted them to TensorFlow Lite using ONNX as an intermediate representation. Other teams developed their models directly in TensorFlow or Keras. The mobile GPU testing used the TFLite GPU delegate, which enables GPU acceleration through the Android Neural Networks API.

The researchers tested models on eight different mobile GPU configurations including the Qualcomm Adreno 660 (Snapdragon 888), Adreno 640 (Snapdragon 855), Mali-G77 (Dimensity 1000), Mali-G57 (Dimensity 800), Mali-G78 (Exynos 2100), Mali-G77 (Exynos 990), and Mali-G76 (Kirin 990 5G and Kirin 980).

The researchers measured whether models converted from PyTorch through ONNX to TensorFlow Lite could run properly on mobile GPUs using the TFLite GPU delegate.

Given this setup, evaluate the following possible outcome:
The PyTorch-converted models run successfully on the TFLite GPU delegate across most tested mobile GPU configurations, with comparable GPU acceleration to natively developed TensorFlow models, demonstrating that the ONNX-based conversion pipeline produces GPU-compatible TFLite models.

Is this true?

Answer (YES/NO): NO